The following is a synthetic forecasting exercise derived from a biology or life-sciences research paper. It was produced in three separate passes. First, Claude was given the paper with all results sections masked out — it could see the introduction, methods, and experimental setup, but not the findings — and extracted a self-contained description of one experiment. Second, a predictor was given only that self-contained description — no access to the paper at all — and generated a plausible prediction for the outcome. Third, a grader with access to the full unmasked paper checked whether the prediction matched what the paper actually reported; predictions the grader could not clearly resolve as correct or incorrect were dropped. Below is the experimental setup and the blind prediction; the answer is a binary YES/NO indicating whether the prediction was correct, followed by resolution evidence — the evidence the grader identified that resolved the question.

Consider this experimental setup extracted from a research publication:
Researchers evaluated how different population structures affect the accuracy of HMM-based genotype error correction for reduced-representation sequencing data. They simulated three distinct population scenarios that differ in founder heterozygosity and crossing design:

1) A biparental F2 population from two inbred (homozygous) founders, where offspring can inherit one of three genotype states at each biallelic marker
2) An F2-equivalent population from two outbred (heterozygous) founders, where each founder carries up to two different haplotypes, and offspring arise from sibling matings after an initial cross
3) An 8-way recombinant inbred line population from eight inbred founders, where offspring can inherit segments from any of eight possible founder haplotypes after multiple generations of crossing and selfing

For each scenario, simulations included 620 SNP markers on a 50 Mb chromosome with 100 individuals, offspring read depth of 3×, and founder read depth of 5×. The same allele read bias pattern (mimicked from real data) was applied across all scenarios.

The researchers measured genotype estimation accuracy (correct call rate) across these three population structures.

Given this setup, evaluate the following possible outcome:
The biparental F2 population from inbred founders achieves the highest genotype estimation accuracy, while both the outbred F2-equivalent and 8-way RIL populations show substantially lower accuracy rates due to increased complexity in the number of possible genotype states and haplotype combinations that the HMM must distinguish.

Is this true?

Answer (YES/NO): NO